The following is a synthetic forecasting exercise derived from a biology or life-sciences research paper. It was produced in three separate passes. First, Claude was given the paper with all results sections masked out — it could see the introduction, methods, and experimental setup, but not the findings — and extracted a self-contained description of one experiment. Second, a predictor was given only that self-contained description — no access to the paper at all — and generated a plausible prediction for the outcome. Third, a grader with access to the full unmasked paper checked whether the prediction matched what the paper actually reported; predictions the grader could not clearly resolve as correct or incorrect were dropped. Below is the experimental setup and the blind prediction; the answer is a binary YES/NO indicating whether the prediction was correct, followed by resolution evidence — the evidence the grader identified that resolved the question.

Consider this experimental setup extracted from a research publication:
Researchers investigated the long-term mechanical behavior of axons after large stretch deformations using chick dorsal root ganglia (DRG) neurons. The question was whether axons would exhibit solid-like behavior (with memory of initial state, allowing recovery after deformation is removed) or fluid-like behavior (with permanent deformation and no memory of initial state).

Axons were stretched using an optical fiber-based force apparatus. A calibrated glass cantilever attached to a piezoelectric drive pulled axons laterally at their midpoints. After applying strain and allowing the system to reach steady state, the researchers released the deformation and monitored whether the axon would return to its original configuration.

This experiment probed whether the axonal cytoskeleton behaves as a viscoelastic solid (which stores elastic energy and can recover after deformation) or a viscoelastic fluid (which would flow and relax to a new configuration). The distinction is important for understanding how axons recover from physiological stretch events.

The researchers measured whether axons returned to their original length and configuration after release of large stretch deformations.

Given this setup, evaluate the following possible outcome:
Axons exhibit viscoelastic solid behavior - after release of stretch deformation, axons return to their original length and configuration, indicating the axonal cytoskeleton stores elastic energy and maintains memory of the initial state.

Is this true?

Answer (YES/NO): YES